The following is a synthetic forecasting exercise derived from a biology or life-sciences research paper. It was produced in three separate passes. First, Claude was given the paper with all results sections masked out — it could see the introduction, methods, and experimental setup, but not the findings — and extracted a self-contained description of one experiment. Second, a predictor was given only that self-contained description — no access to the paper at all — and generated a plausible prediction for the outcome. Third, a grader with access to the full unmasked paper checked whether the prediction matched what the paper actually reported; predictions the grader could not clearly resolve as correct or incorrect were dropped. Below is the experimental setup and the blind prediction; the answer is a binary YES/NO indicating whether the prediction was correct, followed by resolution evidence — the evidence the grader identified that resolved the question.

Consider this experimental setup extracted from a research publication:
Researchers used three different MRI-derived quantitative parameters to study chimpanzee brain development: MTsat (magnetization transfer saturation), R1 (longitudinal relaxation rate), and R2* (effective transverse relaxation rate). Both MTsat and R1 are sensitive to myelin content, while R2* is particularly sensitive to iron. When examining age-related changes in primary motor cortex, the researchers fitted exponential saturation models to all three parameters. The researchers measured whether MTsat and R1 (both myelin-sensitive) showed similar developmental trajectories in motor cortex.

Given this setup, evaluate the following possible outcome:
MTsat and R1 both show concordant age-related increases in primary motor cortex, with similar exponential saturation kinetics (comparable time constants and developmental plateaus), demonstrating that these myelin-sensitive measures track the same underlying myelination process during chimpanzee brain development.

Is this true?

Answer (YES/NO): NO